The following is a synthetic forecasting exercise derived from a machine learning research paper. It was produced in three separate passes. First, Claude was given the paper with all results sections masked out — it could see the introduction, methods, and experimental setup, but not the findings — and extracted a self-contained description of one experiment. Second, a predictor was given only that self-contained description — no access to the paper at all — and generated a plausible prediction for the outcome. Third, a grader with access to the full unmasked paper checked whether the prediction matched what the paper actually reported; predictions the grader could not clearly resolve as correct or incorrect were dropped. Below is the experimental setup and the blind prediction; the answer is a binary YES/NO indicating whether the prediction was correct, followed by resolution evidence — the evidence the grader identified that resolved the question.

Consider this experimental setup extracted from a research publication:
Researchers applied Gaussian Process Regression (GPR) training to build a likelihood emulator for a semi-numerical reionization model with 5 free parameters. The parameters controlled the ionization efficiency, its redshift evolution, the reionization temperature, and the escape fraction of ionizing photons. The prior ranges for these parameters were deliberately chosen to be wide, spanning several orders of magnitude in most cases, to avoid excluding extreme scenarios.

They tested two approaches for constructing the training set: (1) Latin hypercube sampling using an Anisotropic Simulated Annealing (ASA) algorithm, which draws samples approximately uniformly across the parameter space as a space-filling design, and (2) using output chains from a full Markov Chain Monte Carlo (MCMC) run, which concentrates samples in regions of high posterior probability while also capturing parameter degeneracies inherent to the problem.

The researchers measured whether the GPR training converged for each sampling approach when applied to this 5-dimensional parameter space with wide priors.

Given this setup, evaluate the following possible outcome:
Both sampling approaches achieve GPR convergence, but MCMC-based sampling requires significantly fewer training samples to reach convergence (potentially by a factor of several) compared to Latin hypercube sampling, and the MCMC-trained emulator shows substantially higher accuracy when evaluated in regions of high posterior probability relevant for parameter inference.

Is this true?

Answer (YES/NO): NO